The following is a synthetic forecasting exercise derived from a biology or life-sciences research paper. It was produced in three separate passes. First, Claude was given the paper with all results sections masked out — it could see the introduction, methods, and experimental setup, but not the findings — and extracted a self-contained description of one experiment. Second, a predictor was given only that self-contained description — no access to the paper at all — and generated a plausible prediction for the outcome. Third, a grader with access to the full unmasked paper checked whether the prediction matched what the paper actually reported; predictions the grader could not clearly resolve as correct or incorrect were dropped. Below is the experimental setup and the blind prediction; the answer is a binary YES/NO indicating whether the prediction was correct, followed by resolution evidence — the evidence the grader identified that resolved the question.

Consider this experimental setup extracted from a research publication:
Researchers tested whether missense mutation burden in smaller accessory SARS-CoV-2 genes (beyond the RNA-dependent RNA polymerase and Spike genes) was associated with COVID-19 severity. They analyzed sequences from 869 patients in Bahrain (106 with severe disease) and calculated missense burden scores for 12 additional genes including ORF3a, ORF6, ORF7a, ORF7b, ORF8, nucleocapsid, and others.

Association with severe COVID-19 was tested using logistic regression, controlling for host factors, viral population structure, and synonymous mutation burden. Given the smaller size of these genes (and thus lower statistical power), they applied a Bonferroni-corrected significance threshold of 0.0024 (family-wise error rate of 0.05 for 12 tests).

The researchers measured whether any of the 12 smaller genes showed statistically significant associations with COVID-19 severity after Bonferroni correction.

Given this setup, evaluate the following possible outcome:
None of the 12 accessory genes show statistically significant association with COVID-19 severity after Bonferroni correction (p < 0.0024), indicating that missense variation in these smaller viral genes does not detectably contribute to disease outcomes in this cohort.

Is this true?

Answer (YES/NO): YES